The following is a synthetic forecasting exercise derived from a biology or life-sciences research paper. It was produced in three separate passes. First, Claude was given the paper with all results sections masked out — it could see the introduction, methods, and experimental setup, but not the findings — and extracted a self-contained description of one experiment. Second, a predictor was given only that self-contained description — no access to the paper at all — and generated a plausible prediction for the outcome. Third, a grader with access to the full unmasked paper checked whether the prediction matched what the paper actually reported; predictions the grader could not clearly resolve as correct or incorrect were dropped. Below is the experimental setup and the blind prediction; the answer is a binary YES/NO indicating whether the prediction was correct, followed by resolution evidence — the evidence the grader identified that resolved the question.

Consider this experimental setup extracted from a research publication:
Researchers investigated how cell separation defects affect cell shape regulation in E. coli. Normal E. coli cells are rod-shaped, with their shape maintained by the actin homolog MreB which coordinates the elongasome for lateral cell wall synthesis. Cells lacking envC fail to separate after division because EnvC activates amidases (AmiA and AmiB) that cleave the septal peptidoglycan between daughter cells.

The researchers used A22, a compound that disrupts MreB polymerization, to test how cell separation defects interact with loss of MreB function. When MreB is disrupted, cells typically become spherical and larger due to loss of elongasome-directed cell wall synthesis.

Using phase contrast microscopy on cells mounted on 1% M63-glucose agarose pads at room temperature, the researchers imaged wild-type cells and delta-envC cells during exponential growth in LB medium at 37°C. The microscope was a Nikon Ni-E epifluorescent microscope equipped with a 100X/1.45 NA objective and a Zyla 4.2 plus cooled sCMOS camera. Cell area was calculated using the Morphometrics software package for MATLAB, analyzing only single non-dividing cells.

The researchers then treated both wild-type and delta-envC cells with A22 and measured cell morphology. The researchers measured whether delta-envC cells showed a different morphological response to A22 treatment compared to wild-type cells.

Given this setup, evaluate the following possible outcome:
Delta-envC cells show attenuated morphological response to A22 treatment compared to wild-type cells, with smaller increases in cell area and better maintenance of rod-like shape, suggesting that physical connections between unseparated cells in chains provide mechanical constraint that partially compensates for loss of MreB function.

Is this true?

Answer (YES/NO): NO